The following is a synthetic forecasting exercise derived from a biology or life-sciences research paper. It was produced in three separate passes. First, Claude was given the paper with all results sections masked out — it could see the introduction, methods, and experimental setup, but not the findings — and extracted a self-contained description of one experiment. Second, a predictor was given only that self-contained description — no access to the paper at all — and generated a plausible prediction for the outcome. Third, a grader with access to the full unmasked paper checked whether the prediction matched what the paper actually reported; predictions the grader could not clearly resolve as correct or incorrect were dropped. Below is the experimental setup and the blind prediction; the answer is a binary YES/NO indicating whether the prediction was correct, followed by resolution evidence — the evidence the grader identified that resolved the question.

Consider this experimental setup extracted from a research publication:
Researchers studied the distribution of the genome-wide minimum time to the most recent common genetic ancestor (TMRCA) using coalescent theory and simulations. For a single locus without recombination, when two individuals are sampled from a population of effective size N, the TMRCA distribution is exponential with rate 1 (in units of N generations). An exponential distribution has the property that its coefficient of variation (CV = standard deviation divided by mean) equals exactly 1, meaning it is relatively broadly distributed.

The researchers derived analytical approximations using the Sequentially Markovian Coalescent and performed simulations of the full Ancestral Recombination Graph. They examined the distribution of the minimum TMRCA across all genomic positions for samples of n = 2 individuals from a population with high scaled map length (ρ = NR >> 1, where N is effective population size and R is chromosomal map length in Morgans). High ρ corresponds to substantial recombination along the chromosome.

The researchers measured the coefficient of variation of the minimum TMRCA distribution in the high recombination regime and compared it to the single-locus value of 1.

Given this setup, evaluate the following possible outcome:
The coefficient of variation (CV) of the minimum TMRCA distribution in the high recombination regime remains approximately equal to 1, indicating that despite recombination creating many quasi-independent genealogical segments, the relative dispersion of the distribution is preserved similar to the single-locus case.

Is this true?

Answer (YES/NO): NO